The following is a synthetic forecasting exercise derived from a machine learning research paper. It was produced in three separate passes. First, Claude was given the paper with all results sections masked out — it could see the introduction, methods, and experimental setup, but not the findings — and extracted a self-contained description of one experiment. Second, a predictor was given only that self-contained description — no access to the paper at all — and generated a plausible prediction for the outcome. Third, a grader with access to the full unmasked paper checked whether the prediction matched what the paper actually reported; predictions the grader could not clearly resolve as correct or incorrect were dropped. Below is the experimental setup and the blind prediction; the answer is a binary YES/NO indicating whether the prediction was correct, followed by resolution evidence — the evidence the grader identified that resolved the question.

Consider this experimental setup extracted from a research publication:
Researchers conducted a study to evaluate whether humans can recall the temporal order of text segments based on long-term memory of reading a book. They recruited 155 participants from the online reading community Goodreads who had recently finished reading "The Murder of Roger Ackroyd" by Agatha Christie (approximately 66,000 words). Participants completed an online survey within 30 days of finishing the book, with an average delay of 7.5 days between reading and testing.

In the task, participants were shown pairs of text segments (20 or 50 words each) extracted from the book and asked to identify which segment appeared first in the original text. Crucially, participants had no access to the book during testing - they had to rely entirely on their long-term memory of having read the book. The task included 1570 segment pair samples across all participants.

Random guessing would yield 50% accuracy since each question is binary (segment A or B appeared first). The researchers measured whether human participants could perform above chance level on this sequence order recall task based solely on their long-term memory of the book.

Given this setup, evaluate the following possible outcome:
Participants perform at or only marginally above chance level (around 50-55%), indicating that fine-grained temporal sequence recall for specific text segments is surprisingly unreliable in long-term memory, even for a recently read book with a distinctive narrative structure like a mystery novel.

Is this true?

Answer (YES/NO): NO